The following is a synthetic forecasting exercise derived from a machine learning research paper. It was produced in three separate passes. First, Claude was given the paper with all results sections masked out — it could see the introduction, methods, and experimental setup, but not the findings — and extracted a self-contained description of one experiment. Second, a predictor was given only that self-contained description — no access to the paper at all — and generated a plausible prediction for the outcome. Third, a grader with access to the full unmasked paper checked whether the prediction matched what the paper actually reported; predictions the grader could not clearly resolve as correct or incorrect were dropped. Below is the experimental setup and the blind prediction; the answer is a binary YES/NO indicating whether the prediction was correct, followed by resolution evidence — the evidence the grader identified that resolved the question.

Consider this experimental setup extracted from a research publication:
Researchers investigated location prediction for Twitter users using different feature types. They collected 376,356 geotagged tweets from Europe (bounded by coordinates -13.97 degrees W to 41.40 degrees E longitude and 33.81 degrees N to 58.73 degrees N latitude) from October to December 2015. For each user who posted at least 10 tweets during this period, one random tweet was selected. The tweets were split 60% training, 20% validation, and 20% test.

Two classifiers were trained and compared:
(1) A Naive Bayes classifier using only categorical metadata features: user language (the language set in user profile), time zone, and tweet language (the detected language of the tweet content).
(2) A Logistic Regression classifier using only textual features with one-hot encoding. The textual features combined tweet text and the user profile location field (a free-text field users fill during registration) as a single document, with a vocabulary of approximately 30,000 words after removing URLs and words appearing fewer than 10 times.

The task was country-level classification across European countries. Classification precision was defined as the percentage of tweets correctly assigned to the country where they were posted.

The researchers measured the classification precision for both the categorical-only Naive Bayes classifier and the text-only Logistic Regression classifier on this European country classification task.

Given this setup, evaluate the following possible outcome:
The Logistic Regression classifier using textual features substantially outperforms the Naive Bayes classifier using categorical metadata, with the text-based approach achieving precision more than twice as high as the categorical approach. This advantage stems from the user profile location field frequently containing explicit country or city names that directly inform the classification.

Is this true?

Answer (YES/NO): NO